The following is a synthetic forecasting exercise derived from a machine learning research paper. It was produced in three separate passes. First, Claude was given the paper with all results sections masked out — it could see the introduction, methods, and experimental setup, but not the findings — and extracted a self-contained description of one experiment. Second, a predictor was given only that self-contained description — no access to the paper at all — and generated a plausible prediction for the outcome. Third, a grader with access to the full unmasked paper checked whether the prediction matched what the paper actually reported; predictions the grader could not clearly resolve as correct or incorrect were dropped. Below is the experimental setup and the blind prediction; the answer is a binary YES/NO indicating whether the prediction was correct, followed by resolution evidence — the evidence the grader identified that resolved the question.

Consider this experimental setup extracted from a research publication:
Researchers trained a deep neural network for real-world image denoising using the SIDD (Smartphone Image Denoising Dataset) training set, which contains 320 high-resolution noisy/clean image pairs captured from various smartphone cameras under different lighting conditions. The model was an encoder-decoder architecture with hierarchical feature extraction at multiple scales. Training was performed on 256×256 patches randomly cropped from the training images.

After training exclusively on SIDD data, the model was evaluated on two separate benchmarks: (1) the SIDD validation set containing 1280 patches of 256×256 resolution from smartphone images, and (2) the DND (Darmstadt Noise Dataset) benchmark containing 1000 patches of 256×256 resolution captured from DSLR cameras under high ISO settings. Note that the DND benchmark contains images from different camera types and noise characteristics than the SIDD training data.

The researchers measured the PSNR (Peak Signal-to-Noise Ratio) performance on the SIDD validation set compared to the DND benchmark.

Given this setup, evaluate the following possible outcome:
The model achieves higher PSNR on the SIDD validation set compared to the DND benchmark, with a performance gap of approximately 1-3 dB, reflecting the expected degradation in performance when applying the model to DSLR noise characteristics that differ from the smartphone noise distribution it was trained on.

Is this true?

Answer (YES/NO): NO